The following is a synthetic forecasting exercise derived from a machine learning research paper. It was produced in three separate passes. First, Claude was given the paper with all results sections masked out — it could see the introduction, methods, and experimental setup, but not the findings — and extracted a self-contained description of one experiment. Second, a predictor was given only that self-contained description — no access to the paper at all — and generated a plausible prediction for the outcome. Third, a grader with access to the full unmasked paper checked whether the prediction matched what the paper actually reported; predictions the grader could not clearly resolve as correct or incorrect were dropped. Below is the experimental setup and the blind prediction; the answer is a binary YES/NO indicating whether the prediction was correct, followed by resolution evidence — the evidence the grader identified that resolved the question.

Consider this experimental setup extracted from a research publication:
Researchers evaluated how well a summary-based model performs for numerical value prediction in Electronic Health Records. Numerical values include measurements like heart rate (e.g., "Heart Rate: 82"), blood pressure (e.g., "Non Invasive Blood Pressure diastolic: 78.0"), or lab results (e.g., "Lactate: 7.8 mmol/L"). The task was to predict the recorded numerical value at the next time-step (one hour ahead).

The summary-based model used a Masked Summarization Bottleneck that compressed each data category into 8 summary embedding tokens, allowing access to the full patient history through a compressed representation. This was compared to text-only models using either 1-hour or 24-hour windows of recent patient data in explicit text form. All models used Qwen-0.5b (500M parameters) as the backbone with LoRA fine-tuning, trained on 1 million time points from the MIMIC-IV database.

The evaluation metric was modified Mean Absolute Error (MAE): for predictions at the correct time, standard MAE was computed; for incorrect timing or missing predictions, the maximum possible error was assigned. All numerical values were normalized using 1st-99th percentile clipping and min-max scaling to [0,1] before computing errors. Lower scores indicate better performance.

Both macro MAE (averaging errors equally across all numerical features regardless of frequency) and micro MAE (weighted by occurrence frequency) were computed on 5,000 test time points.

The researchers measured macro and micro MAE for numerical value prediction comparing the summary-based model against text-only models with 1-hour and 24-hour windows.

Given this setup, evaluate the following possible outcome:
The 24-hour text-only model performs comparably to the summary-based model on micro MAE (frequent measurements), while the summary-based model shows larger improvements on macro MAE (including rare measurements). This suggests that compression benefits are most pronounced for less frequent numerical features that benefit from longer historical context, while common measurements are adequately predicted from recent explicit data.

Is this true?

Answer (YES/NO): NO